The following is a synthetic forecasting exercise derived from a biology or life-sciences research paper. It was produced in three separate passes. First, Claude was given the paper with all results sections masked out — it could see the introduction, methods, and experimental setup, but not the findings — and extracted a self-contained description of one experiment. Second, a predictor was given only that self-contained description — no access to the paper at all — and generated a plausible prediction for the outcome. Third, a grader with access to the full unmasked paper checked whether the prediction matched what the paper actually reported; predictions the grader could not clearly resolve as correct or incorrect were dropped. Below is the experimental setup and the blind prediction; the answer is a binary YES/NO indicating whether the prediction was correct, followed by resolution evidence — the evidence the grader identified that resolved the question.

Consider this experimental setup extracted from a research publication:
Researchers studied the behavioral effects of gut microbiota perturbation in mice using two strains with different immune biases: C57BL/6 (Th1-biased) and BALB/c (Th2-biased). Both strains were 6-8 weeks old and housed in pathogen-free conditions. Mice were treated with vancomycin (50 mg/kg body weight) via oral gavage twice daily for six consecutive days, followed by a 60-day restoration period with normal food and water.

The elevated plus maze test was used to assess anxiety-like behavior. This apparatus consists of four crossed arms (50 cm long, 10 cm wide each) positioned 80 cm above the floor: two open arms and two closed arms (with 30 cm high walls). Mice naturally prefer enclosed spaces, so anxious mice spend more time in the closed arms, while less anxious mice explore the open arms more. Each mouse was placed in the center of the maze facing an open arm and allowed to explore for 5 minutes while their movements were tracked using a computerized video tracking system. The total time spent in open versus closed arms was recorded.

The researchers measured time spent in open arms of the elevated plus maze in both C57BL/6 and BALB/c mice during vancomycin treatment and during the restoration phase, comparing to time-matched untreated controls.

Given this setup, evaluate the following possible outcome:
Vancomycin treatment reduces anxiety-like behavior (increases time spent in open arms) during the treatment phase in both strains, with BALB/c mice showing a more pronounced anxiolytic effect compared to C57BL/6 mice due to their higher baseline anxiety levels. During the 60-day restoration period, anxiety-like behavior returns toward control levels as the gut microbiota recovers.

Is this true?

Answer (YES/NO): NO